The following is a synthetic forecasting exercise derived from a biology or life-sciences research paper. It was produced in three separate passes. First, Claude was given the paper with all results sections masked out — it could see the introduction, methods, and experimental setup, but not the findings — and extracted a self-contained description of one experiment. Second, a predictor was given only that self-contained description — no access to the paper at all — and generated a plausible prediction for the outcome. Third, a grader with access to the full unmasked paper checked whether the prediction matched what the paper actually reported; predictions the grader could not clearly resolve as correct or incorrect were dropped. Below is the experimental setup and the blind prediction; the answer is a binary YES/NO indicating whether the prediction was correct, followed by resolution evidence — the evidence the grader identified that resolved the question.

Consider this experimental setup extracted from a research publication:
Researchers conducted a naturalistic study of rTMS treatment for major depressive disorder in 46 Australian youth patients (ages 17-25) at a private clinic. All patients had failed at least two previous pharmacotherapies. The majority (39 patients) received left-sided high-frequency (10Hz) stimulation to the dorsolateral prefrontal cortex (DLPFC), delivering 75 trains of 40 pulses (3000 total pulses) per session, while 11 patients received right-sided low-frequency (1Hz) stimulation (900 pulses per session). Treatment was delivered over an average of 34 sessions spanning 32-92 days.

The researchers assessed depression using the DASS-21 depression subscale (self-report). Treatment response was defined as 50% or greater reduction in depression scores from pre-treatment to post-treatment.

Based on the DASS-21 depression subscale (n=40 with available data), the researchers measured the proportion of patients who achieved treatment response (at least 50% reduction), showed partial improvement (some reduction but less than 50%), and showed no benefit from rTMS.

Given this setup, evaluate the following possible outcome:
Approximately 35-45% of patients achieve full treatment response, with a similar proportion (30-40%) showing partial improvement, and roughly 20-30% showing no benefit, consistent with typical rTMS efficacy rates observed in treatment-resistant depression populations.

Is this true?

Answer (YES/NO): YES